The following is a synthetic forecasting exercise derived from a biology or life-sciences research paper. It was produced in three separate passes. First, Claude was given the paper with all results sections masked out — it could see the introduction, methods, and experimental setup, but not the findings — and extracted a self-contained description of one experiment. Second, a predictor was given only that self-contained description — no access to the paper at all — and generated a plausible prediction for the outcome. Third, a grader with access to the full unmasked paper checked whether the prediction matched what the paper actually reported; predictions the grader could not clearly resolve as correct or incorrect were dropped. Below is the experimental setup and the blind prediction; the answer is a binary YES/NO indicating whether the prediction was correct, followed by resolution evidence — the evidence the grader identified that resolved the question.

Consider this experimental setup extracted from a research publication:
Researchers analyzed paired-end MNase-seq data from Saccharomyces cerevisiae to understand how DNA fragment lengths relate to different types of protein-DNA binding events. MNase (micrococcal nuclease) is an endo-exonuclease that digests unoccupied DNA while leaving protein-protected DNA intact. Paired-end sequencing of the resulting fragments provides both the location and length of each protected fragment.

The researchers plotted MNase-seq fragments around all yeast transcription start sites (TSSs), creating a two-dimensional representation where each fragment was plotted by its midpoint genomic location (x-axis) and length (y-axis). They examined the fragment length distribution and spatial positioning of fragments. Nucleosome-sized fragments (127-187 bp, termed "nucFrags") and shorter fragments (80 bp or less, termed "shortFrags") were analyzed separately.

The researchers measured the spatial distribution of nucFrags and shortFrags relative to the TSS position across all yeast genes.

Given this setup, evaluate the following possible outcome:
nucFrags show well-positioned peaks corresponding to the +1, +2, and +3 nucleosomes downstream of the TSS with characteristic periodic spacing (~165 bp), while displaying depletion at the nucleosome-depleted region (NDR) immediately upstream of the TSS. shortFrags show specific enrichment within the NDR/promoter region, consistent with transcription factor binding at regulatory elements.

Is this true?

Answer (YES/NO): YES